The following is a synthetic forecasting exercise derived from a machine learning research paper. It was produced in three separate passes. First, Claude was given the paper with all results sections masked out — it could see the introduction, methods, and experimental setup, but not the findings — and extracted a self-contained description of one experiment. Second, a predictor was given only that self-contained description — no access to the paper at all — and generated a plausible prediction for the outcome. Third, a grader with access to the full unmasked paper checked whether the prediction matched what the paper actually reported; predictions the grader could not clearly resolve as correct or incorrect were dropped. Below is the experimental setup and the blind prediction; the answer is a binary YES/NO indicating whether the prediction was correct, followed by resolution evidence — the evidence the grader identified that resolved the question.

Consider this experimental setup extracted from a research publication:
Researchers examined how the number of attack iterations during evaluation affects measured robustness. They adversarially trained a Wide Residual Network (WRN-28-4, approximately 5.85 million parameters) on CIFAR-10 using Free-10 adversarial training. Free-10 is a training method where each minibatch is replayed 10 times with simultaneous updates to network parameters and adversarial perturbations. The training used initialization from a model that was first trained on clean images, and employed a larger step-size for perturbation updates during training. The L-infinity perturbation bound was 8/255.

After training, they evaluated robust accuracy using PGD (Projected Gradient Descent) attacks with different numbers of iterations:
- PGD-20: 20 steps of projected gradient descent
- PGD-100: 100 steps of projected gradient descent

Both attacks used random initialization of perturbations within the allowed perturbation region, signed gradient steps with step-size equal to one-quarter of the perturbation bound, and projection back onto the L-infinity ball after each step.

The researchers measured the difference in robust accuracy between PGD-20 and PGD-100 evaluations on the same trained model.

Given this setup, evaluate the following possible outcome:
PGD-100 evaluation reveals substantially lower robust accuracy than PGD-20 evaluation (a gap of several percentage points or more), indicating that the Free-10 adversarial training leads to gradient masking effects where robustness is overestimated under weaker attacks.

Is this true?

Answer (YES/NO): NO